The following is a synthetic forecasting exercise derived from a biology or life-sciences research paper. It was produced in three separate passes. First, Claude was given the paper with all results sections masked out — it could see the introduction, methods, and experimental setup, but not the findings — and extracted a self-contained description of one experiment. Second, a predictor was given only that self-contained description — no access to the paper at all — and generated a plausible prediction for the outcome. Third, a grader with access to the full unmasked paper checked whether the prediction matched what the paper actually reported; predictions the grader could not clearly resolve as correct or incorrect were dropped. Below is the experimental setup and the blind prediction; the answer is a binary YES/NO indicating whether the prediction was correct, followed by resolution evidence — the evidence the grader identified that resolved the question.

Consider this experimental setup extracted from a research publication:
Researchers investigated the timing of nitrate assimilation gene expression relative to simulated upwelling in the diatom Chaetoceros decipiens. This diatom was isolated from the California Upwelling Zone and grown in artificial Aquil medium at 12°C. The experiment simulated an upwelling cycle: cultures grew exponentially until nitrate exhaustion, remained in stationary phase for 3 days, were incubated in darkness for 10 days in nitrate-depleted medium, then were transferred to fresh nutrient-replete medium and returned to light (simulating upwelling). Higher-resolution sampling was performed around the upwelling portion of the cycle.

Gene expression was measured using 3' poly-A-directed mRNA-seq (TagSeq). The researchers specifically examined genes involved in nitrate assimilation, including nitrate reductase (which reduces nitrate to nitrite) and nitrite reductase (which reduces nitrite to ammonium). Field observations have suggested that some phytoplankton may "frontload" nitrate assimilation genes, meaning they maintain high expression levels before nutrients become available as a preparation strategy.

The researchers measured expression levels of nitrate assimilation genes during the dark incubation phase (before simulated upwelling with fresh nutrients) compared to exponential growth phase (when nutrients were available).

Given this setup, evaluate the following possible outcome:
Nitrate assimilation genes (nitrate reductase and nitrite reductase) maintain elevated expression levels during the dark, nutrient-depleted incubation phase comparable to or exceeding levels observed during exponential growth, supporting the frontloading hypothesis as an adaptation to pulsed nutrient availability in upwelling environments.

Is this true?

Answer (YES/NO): YES